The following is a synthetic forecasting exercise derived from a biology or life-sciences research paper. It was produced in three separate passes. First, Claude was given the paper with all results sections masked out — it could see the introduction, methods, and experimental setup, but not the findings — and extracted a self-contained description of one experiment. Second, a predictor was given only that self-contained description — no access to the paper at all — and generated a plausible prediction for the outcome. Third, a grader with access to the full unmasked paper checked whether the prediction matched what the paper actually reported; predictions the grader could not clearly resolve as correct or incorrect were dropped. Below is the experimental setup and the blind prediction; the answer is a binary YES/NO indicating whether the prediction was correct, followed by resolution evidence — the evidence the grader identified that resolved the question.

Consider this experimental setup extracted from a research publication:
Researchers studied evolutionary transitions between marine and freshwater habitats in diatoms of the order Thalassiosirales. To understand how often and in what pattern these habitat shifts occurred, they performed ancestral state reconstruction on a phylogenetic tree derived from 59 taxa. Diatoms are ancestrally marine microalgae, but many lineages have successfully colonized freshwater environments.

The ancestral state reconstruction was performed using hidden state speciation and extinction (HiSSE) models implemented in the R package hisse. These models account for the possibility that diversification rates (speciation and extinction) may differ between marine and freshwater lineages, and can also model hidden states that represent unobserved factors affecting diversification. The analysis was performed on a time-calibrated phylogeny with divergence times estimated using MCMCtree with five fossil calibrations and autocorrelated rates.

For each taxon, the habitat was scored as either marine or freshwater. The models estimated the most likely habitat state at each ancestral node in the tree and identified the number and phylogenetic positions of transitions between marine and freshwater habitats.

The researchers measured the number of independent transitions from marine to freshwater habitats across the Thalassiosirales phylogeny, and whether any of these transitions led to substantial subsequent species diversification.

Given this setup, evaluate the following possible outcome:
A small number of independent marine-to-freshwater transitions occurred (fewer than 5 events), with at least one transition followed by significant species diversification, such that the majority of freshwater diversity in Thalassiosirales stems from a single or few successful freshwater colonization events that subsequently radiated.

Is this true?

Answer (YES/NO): NO